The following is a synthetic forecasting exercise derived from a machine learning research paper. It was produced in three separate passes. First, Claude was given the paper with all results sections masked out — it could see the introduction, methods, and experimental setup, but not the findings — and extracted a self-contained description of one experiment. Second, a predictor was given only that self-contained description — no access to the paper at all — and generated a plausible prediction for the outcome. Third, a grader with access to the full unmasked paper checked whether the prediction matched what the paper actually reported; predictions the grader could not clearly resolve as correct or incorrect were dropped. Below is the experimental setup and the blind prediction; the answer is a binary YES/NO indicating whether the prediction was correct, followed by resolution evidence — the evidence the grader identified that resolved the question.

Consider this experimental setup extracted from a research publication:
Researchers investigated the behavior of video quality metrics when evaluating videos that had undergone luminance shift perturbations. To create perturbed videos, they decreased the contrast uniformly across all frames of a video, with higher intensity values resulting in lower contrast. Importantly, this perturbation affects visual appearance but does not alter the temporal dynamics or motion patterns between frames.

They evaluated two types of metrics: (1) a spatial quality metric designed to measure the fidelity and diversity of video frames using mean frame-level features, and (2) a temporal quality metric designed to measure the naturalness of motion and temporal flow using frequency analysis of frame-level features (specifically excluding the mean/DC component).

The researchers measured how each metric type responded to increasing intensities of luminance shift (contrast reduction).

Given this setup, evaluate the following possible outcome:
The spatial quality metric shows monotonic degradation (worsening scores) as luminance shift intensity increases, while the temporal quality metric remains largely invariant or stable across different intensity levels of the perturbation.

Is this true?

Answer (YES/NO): YES